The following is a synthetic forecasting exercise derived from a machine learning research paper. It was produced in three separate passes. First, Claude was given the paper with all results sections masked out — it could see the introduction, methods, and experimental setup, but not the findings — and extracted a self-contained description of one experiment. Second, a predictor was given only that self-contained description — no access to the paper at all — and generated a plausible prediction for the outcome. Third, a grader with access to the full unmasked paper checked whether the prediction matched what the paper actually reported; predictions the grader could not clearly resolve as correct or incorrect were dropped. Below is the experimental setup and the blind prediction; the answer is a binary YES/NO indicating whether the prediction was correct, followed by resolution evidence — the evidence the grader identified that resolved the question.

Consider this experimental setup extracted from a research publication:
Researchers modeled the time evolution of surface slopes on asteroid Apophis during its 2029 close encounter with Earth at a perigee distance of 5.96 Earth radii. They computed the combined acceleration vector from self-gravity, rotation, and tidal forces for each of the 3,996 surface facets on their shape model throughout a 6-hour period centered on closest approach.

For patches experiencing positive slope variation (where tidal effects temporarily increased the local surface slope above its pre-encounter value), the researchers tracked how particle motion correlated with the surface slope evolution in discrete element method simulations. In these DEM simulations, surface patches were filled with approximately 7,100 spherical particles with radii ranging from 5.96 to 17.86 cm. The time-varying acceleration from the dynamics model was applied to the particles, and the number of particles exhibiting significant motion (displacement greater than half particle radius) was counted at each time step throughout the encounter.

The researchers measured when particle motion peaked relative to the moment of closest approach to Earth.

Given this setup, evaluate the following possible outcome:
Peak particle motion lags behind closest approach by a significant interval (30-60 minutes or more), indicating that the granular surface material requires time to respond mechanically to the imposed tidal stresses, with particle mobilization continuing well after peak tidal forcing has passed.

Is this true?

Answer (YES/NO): NO